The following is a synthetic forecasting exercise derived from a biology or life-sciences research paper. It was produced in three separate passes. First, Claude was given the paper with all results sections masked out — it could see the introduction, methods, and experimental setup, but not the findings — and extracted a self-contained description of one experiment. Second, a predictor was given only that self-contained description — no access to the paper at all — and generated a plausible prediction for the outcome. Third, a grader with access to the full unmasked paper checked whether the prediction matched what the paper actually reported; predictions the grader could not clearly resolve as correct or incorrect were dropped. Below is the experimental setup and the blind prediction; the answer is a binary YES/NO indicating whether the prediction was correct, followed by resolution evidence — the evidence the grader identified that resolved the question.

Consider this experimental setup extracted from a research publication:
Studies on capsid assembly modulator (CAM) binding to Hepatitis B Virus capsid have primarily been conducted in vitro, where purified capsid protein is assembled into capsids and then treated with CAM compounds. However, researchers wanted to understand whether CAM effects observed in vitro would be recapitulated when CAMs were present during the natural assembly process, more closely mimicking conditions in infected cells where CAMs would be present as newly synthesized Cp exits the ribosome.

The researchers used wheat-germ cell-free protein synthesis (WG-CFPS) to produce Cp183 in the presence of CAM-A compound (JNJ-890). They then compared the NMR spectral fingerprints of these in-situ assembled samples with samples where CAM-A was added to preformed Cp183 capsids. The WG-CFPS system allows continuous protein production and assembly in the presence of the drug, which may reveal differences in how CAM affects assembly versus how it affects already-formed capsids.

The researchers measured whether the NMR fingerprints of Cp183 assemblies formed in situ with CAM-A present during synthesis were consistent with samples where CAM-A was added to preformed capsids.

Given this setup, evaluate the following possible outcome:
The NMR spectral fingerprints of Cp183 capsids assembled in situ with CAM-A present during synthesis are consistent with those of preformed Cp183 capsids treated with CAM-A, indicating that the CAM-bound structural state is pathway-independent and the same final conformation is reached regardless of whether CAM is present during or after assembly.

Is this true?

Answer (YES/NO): YES